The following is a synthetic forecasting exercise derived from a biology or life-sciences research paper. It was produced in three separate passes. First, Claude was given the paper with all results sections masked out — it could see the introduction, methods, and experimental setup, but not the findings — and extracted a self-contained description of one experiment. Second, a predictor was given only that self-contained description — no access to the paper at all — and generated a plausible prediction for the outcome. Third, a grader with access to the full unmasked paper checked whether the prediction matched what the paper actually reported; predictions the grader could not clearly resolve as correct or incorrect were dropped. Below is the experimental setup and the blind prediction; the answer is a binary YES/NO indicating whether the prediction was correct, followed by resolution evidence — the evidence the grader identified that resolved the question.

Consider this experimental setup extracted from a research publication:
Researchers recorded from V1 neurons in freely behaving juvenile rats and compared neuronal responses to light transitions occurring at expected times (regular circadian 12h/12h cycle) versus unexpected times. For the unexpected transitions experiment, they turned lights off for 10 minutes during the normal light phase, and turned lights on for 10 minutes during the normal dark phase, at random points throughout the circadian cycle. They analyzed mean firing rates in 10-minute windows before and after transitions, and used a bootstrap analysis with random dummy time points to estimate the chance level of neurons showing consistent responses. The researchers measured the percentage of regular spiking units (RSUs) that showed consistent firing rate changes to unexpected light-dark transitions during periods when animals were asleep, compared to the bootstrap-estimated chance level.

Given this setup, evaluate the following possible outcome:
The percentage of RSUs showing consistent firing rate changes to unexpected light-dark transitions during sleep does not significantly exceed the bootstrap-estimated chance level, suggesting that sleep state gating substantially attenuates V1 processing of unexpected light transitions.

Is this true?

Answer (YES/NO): NO